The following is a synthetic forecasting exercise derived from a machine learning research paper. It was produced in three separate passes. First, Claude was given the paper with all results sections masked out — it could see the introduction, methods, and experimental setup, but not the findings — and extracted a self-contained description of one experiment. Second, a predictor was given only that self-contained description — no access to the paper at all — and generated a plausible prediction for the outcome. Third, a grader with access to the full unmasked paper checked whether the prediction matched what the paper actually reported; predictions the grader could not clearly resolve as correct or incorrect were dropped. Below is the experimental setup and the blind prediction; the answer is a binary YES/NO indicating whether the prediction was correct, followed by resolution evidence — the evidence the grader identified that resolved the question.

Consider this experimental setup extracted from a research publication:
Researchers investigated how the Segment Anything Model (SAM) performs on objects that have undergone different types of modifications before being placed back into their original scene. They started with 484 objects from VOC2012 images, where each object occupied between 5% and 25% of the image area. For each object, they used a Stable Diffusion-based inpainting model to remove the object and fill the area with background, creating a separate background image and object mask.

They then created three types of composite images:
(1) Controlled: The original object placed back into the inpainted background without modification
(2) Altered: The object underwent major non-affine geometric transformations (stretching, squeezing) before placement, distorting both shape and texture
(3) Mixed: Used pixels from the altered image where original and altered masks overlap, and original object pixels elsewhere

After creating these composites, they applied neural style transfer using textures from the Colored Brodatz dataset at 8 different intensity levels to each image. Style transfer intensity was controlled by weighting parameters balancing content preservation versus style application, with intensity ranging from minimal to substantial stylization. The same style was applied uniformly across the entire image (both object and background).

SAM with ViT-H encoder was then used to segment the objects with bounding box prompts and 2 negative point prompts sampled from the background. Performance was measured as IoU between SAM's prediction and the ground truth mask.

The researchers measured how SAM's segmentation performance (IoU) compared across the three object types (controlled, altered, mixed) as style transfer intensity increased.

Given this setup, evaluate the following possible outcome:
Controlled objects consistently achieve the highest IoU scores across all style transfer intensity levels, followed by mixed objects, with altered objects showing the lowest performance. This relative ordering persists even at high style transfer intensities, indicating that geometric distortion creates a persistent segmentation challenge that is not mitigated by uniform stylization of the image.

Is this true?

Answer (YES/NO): NO